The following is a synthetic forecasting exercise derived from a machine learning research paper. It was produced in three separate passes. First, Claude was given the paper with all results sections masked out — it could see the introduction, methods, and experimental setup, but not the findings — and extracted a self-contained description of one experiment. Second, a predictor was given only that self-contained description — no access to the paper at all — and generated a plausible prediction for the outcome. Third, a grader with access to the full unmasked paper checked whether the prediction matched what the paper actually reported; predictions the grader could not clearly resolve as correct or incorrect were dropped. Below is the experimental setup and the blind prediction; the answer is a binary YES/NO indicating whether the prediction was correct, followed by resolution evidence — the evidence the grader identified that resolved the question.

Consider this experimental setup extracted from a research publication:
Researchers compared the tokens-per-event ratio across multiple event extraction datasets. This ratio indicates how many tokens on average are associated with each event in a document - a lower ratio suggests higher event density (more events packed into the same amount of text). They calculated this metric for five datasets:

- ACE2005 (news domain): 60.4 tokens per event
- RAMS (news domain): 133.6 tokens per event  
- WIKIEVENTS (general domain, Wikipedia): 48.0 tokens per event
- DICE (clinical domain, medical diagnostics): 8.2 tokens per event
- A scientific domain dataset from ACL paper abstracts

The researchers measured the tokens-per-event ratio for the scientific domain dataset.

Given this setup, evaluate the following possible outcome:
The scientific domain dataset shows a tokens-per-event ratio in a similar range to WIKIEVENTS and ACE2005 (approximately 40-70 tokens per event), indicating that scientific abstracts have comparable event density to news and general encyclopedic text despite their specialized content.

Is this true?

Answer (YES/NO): NO